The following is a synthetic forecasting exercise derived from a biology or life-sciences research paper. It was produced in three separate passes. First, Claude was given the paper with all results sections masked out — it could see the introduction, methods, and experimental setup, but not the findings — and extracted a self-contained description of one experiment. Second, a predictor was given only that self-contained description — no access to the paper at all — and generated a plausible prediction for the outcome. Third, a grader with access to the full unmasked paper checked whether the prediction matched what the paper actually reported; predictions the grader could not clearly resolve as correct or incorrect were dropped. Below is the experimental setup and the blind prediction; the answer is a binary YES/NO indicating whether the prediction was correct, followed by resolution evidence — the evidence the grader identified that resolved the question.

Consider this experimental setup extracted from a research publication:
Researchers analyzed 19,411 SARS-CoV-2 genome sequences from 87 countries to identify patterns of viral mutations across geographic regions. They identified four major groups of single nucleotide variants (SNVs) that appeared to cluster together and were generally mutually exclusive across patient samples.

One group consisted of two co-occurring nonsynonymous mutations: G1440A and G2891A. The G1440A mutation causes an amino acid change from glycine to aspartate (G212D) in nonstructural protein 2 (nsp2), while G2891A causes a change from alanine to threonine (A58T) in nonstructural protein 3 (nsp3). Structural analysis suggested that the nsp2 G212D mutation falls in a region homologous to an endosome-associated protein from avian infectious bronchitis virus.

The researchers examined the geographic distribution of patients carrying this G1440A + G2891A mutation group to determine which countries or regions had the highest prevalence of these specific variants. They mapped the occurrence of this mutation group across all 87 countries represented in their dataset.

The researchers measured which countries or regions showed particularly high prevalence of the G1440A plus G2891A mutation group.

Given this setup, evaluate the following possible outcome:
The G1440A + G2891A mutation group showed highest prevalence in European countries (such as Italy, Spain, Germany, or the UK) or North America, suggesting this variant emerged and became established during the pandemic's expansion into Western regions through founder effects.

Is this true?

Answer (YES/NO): YES